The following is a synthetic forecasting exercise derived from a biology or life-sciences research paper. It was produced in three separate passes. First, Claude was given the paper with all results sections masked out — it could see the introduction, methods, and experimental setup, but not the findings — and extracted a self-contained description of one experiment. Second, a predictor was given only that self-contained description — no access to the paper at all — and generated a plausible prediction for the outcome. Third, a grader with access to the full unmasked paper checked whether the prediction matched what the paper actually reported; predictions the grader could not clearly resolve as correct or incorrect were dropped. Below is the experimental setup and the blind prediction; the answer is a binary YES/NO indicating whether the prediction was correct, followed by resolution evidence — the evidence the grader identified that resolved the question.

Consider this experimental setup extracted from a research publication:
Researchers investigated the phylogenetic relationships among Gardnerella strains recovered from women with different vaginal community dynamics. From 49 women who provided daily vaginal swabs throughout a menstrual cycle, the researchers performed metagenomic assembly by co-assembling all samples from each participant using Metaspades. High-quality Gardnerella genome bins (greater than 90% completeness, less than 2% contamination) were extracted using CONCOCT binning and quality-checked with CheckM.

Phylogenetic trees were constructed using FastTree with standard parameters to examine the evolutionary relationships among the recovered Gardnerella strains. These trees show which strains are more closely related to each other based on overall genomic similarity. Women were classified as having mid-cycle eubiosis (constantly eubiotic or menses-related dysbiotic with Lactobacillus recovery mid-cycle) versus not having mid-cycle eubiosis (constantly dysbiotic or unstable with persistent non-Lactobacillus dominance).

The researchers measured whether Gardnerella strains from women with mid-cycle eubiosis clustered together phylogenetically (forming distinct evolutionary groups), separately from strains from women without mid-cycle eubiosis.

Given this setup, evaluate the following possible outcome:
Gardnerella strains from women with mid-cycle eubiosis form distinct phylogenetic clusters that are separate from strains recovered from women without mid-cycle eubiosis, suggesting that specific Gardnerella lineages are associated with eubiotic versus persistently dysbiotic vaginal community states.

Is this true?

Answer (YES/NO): NO